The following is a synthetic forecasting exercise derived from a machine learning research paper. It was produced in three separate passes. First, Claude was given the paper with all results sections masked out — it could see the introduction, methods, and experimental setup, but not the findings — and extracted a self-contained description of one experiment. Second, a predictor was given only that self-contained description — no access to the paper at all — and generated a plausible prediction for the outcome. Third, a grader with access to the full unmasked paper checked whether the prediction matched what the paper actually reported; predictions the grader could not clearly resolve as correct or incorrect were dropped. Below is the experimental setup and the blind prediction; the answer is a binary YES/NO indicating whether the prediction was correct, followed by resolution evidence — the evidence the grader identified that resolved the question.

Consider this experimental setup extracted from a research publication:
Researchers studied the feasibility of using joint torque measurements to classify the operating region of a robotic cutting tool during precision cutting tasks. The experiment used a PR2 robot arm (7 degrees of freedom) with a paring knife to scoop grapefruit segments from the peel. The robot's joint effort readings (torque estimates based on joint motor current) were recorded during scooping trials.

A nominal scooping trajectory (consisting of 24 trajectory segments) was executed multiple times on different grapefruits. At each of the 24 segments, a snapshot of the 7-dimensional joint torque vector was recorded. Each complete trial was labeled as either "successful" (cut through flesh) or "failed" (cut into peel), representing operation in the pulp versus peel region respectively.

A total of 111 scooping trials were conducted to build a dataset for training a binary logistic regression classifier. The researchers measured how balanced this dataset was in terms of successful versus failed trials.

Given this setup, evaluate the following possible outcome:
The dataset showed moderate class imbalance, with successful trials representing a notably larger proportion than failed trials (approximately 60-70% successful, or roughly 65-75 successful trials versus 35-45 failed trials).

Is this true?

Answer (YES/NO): NO